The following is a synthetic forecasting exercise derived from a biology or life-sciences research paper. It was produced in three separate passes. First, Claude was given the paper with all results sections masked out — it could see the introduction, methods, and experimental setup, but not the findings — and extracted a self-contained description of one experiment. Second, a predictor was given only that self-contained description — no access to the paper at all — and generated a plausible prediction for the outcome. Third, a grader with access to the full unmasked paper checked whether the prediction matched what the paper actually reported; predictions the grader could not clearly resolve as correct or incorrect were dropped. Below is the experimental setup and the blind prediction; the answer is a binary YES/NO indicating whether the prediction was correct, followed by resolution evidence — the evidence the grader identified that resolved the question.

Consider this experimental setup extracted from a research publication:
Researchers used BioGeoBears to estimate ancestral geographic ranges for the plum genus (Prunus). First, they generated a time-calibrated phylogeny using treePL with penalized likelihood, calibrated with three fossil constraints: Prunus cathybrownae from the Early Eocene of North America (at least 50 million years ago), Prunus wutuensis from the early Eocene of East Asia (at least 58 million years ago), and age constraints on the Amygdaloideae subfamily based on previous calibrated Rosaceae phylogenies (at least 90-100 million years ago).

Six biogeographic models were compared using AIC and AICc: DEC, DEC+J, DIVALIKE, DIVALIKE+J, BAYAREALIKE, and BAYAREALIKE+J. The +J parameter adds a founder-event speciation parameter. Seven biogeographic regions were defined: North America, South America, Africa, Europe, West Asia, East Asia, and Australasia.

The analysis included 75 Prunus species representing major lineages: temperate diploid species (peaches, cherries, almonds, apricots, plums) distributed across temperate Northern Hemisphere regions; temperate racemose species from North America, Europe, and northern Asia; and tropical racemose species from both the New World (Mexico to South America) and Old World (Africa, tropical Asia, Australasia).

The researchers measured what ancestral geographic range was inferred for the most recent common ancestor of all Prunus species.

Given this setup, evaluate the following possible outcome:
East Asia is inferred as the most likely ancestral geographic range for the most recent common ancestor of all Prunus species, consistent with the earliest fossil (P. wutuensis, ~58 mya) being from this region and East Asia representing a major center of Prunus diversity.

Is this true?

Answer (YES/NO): YES